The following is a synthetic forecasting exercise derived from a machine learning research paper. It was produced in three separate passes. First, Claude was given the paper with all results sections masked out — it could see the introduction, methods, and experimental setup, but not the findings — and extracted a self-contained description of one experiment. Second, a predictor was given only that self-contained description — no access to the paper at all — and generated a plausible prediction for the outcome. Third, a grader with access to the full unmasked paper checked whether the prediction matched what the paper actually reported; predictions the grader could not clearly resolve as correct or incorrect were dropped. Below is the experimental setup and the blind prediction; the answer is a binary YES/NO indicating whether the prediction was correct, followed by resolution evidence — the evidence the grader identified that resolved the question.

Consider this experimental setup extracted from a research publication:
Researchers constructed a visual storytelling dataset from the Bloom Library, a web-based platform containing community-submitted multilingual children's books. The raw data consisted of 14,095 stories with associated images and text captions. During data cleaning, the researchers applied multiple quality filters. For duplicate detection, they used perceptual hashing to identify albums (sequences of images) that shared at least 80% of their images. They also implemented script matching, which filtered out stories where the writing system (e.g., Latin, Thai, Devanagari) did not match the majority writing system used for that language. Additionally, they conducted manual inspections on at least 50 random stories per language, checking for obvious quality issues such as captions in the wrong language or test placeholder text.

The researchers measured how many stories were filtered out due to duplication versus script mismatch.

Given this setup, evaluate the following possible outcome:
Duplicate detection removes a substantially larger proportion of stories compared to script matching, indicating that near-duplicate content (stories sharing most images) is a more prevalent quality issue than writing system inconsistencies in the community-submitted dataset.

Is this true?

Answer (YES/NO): YES